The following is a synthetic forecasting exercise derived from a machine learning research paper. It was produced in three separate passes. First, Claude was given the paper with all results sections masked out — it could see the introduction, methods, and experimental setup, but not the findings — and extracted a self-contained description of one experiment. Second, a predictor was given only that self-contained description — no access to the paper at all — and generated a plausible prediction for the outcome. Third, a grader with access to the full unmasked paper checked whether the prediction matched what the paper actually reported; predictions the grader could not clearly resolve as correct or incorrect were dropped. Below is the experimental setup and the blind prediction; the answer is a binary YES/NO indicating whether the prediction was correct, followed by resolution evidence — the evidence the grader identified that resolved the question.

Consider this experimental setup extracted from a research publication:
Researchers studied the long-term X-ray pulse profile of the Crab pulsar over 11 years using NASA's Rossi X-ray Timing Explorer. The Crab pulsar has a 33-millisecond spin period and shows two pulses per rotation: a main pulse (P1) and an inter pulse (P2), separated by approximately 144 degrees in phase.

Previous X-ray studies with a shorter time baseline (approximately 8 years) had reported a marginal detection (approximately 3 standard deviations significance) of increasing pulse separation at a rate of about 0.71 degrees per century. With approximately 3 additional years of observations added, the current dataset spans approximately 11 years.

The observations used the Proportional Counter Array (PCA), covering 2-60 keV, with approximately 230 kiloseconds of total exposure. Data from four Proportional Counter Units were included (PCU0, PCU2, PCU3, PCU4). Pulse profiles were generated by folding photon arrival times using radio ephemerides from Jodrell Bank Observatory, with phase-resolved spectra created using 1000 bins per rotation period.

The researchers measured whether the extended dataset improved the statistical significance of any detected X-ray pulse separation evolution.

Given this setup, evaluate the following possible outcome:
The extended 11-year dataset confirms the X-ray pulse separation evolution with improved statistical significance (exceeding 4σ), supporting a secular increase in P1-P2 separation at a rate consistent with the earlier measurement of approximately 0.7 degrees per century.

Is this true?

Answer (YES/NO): YES